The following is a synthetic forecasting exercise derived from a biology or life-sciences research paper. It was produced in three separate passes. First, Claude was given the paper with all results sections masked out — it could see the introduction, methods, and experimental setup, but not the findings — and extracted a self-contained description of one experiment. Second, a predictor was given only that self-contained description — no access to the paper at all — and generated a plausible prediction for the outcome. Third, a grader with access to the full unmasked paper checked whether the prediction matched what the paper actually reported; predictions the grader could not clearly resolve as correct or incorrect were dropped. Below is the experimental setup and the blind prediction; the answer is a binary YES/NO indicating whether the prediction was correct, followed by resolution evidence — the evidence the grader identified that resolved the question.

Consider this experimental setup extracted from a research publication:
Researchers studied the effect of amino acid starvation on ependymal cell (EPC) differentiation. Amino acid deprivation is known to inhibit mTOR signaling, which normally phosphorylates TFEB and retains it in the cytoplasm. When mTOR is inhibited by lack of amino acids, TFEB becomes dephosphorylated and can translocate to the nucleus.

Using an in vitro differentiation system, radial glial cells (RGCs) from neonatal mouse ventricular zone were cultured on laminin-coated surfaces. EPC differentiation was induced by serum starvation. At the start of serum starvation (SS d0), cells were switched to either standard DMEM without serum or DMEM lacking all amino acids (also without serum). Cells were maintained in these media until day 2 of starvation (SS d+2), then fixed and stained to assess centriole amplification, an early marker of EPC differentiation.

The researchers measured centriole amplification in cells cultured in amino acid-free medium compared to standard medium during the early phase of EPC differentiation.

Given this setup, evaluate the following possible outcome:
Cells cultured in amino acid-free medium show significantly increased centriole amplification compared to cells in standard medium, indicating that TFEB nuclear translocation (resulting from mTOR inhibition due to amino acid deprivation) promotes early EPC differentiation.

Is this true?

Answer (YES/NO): NO